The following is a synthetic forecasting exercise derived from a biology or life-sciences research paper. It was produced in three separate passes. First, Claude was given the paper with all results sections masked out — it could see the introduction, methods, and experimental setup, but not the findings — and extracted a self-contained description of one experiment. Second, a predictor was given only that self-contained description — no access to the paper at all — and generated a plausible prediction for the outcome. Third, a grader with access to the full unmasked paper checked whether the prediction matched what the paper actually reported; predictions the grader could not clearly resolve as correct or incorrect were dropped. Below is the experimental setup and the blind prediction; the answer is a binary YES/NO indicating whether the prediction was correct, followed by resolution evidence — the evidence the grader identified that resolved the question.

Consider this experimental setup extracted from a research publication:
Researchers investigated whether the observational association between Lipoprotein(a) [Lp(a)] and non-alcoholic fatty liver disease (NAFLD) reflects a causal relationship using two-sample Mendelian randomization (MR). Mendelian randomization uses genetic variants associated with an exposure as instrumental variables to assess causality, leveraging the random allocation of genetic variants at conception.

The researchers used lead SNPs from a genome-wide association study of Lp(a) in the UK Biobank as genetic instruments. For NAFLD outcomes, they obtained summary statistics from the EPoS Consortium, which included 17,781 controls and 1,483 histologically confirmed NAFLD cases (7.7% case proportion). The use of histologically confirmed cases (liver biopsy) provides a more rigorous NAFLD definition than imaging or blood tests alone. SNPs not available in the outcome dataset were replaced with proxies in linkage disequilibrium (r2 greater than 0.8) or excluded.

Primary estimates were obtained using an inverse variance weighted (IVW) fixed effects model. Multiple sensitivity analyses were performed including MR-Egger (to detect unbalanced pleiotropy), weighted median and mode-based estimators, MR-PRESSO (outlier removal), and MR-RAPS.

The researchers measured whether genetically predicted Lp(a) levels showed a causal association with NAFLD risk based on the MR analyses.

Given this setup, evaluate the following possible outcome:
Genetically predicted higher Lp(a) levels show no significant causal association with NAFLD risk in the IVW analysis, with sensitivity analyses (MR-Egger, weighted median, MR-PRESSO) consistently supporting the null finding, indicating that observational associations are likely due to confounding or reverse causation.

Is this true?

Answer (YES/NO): YES